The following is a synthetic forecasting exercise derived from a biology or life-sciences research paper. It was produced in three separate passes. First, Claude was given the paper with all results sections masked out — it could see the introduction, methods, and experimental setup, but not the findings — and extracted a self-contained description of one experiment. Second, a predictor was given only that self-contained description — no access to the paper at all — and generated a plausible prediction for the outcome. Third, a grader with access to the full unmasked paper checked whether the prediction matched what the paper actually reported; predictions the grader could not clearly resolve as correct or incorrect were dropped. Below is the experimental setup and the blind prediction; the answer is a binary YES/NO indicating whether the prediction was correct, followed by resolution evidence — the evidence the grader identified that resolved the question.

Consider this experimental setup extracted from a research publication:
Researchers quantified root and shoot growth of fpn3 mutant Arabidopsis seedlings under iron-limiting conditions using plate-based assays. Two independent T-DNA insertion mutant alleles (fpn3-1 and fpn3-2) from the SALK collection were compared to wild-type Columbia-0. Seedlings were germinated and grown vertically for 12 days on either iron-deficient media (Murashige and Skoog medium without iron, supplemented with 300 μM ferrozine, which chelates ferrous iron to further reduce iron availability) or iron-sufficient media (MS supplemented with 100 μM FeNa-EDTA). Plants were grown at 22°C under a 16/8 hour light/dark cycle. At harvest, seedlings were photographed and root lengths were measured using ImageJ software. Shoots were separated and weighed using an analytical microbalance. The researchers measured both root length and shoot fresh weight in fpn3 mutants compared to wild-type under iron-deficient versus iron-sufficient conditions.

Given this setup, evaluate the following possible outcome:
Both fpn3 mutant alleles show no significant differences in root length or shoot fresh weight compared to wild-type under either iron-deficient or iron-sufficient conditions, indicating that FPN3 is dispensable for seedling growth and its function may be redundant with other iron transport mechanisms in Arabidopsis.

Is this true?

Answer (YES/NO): NO